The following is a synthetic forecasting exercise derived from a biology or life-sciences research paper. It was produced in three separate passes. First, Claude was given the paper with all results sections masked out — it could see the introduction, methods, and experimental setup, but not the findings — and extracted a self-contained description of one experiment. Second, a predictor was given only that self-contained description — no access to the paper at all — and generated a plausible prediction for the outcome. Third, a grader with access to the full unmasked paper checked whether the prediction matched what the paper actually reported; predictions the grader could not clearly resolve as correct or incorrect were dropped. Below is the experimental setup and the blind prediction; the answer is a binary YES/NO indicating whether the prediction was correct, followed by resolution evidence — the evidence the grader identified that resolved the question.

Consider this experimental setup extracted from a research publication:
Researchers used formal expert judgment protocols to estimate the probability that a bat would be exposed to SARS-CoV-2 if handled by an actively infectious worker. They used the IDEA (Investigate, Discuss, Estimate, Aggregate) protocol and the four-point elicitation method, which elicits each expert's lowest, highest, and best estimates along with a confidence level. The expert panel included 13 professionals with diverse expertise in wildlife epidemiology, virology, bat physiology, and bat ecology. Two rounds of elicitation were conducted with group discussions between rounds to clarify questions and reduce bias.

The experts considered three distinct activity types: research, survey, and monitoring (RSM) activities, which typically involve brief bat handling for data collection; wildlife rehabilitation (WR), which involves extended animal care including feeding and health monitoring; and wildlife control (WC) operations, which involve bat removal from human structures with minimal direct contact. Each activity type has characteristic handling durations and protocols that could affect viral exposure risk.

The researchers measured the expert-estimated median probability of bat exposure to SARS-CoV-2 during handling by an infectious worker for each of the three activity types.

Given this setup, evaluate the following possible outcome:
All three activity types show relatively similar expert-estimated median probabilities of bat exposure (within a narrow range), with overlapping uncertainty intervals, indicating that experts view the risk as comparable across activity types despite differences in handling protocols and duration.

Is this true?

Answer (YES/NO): NO